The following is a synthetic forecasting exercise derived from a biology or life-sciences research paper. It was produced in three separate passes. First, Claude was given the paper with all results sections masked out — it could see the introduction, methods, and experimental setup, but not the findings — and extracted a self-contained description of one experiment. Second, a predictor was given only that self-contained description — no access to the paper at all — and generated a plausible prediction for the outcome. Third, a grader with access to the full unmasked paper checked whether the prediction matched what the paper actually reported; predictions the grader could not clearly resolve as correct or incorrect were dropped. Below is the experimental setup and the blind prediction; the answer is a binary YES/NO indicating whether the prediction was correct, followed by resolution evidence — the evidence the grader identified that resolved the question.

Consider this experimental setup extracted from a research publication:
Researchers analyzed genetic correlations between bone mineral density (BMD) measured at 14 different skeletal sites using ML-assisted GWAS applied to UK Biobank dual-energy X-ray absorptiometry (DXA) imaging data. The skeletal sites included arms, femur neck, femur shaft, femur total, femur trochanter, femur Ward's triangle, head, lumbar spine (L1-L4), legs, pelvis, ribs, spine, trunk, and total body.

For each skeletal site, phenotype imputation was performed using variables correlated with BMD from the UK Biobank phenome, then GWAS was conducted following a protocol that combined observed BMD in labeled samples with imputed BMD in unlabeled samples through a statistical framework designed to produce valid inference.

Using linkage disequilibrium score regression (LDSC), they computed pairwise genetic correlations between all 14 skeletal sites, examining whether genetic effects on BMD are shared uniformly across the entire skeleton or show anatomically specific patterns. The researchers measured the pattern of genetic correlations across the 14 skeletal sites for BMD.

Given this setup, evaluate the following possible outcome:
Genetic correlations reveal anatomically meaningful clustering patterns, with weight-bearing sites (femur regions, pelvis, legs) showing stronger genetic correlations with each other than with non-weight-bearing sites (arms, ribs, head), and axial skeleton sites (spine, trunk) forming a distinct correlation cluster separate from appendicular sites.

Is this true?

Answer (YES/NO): NO